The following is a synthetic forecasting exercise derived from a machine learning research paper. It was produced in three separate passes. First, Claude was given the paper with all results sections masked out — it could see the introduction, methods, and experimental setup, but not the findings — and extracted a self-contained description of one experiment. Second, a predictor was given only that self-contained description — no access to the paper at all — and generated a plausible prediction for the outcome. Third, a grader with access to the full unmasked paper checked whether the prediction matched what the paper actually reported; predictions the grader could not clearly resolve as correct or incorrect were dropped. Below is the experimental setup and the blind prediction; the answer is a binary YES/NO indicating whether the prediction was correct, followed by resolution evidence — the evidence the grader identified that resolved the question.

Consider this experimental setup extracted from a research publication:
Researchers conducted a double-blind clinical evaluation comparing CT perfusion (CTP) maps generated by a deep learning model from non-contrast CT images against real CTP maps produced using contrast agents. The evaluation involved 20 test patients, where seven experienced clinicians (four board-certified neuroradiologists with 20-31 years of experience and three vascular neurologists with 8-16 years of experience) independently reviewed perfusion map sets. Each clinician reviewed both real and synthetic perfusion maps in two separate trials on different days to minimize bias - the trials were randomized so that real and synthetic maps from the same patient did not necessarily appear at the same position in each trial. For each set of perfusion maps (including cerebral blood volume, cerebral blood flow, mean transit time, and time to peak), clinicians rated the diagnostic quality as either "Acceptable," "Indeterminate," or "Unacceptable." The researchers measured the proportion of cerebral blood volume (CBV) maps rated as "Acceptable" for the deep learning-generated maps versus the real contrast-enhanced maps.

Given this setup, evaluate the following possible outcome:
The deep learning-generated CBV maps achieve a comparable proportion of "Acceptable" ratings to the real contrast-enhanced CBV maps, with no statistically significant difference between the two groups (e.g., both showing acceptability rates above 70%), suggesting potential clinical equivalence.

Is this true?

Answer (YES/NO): YES